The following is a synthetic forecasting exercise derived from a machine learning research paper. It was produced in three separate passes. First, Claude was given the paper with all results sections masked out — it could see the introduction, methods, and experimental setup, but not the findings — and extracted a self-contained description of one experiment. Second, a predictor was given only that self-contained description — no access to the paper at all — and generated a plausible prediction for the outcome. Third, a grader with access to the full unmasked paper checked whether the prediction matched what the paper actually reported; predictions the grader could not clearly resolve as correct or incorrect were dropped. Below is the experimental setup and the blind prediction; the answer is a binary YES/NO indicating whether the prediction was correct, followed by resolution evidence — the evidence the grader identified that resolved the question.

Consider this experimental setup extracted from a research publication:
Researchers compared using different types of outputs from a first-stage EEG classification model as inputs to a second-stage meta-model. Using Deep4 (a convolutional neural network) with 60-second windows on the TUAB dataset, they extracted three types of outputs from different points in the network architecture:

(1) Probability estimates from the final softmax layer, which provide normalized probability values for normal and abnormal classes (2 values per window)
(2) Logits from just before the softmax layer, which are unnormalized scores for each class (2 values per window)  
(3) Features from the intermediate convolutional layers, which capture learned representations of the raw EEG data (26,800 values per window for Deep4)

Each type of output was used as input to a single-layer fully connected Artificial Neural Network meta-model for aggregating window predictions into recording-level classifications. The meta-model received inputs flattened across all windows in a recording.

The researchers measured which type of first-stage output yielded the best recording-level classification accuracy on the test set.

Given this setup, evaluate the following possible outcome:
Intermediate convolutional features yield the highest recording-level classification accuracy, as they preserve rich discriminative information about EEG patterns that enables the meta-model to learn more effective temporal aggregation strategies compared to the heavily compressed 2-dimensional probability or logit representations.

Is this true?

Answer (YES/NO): YES